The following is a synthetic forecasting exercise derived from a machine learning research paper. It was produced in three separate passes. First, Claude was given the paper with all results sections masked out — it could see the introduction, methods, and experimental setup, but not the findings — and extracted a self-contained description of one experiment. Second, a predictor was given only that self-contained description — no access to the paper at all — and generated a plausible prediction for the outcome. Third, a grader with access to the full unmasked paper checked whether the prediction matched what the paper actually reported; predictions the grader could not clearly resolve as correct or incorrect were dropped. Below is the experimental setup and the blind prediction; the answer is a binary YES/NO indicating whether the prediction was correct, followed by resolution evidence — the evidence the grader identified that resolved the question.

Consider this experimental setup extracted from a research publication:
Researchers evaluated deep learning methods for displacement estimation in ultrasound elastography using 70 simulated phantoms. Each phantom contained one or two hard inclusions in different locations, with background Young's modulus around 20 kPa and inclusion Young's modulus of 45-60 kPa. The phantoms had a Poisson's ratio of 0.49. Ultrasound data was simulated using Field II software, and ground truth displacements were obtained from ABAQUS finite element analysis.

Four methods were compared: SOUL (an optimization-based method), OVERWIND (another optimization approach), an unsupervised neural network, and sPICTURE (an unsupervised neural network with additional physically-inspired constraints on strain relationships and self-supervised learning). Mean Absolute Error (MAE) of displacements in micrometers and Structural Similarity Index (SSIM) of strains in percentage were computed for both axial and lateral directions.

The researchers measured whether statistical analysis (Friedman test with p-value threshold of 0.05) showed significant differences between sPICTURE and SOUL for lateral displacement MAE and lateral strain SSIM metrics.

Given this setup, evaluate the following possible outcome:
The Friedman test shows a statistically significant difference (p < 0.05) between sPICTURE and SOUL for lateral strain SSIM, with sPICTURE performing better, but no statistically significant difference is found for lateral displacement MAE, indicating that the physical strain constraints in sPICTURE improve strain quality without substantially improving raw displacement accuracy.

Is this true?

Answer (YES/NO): NO